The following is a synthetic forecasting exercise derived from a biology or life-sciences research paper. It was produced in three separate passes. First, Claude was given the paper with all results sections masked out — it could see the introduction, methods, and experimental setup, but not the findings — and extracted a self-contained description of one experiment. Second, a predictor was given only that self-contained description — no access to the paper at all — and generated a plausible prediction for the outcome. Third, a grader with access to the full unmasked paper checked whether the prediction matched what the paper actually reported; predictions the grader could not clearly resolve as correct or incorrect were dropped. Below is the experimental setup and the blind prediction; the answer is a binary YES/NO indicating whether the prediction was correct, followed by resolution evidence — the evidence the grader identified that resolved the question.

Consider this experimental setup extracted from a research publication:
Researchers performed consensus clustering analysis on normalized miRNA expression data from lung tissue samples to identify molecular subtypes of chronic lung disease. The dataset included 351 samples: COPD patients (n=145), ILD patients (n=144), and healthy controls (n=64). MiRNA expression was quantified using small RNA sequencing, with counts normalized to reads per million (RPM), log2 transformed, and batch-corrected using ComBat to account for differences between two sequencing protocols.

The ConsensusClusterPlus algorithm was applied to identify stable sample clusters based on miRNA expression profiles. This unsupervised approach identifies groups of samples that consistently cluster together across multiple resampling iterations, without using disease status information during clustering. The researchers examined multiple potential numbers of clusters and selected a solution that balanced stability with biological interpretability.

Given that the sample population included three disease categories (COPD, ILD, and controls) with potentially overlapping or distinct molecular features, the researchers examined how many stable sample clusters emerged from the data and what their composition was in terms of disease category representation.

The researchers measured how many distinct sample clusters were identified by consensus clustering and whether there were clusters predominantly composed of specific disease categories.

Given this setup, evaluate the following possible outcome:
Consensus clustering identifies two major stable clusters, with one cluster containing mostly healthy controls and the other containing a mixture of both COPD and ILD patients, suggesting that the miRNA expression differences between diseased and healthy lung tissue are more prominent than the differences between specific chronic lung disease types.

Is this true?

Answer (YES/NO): NO